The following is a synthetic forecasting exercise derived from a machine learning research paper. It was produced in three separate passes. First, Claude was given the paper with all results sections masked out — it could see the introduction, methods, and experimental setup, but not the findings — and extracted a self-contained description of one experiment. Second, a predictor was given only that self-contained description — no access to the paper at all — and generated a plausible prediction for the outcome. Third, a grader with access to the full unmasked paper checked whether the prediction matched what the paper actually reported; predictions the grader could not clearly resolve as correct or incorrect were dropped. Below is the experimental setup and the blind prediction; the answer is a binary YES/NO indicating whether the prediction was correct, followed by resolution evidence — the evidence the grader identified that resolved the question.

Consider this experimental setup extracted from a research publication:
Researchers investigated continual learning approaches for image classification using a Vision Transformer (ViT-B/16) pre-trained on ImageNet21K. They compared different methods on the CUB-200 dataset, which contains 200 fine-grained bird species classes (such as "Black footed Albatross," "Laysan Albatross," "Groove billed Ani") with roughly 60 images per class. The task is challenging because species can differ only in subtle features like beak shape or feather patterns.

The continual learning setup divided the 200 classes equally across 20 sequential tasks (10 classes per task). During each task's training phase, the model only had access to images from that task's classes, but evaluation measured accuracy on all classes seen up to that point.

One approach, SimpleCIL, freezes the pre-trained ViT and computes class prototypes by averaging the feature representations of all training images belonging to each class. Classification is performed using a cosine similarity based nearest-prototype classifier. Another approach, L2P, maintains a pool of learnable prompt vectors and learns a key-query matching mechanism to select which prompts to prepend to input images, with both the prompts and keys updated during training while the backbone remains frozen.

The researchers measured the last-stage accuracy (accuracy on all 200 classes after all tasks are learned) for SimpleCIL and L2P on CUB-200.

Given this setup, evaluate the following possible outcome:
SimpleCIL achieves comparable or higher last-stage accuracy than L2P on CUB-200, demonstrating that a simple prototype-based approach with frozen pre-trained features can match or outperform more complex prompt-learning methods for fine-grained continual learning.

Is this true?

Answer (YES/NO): YES